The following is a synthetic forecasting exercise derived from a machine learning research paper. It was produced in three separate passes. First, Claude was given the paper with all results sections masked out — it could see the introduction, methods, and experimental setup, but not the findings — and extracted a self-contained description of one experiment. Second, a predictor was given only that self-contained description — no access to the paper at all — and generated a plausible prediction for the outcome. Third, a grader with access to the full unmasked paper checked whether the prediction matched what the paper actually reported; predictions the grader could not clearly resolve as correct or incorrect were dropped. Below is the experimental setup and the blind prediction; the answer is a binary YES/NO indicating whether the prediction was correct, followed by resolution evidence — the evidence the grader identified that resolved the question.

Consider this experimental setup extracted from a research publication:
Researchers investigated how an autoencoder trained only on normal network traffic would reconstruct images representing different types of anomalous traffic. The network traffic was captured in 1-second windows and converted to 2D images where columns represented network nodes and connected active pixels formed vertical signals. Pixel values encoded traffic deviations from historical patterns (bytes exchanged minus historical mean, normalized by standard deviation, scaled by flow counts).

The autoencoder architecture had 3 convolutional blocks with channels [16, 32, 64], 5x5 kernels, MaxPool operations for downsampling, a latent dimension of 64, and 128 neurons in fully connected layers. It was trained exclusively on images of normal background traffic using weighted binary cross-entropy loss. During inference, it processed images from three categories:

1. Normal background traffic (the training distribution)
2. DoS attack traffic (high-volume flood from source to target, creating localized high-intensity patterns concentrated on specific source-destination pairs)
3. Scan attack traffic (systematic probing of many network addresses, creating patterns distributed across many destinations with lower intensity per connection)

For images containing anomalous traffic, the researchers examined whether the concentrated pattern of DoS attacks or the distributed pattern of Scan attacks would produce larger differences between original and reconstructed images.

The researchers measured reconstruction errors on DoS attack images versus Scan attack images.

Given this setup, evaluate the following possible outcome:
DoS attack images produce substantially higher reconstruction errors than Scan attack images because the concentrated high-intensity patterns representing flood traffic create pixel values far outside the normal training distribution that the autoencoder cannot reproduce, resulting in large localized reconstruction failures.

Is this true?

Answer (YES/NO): YES